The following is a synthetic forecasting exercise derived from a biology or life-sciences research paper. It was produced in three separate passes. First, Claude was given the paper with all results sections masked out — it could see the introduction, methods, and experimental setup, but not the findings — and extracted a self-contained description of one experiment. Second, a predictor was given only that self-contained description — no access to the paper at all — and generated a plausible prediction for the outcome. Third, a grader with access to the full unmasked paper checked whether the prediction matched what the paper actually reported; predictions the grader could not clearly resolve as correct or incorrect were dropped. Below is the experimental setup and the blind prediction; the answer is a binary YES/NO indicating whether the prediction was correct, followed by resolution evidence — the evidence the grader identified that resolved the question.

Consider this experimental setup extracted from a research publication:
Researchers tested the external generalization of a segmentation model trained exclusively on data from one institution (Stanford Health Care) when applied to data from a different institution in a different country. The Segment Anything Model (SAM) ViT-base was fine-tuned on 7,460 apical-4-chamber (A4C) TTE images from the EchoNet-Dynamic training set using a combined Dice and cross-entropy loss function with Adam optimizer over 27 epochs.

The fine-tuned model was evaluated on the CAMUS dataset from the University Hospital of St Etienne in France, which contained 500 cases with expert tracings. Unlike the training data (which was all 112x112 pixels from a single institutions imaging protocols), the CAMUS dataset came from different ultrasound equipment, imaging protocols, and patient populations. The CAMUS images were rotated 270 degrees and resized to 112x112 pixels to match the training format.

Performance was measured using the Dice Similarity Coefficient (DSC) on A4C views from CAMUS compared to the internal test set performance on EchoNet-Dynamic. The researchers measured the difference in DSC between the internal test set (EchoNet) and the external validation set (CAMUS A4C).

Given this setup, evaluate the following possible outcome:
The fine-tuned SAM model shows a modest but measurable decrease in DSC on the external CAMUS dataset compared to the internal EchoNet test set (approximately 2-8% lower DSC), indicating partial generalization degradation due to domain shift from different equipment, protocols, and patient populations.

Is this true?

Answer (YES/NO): NO